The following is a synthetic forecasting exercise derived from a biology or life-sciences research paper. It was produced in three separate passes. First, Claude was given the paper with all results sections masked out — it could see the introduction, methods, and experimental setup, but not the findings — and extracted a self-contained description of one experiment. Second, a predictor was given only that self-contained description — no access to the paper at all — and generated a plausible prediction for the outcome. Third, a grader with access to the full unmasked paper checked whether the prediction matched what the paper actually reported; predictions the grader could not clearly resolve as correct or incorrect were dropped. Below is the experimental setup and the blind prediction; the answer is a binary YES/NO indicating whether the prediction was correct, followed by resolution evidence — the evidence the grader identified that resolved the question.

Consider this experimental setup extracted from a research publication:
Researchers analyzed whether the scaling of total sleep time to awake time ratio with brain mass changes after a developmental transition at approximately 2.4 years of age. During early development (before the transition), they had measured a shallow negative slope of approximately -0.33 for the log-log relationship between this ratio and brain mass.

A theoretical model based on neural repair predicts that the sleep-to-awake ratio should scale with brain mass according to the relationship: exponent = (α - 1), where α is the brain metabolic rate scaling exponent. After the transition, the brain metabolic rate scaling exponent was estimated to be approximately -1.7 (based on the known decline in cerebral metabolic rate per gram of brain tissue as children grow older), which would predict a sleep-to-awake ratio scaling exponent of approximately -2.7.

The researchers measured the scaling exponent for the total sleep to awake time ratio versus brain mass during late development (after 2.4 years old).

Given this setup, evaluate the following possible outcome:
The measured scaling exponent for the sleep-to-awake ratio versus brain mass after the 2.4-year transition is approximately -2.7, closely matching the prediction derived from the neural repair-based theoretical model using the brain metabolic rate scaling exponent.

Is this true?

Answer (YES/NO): NO